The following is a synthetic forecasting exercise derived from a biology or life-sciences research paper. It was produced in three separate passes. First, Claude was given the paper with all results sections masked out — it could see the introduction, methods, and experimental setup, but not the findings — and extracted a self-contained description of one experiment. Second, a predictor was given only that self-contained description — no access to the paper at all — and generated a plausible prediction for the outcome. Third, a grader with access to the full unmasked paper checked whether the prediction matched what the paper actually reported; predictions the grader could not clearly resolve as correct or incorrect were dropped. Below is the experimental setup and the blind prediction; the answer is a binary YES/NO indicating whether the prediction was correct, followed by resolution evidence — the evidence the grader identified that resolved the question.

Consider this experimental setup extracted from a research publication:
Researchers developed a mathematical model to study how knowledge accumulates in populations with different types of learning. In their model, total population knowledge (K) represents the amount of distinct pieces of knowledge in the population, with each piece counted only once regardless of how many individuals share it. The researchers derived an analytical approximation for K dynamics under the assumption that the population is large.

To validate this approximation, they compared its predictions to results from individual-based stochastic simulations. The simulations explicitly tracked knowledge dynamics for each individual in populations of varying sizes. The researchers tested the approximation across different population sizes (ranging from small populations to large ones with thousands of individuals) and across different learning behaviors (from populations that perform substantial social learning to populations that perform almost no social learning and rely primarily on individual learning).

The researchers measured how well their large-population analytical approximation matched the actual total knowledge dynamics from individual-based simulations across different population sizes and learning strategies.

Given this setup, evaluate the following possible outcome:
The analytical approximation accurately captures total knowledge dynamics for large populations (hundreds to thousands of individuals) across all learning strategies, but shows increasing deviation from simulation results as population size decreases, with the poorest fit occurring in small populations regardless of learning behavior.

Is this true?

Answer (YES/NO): NO